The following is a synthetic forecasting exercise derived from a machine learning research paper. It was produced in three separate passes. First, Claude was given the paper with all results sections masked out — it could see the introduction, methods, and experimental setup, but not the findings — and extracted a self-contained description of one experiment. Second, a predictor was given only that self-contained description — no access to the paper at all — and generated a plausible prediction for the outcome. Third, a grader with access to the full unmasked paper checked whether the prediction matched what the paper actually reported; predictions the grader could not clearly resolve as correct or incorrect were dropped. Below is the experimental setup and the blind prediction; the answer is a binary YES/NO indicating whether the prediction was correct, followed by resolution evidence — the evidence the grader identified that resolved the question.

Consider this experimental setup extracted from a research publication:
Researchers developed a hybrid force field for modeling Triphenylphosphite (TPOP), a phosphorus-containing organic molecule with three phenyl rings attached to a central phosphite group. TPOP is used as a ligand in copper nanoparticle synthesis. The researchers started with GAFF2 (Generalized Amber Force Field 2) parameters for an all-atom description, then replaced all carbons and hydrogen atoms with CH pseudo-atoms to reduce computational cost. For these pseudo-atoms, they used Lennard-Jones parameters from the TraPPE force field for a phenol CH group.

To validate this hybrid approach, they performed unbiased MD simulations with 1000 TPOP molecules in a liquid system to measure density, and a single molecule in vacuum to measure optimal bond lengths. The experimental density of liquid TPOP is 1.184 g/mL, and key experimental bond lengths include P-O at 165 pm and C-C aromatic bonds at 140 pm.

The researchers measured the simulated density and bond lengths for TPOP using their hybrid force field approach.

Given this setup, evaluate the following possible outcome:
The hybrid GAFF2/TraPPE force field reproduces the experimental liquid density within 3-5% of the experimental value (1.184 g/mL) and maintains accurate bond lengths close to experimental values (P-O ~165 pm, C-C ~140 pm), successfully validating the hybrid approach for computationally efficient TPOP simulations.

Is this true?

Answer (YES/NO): NO